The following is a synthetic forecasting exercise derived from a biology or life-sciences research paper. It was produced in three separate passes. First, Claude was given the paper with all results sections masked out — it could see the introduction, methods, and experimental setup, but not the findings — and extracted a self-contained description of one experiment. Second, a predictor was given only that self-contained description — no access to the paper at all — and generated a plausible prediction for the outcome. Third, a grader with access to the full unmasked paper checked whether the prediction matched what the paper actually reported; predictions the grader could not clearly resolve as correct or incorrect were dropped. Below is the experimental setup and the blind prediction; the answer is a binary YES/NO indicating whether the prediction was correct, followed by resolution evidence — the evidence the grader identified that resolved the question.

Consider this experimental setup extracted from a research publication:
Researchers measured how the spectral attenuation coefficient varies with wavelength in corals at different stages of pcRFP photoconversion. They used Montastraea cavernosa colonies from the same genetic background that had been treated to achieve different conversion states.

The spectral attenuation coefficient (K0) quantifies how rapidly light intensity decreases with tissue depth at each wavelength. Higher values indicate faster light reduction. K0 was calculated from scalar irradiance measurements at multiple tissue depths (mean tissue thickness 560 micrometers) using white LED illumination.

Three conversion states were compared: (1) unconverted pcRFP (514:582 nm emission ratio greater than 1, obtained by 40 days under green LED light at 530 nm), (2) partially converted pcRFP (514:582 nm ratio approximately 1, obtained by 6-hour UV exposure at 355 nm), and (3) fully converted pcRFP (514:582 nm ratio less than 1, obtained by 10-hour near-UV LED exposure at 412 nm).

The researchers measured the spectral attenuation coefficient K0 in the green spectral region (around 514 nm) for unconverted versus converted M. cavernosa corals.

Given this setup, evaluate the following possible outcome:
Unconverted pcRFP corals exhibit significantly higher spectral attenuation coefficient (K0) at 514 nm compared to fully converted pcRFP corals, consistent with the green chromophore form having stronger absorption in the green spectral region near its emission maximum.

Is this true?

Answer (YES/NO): NO